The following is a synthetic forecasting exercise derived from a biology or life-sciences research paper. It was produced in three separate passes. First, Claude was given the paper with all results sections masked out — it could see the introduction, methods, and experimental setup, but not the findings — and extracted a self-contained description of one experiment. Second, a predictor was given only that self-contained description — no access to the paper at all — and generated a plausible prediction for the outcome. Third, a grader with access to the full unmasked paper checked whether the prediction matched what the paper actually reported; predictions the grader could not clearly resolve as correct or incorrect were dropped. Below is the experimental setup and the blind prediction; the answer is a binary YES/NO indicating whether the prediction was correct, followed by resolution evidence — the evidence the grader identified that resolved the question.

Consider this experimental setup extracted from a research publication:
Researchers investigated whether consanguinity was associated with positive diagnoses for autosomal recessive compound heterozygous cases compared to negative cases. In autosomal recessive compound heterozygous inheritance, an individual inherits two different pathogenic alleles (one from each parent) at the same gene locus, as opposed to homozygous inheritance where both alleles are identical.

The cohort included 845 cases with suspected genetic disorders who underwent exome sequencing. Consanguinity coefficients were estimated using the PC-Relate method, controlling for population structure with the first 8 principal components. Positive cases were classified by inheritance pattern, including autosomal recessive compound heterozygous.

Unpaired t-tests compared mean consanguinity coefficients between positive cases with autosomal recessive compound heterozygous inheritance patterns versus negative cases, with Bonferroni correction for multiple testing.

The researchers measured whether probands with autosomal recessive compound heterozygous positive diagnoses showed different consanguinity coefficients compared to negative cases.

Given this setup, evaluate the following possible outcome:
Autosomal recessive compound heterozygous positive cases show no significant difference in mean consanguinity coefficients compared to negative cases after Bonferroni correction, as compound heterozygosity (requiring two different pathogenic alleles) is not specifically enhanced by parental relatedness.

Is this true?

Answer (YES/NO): YES